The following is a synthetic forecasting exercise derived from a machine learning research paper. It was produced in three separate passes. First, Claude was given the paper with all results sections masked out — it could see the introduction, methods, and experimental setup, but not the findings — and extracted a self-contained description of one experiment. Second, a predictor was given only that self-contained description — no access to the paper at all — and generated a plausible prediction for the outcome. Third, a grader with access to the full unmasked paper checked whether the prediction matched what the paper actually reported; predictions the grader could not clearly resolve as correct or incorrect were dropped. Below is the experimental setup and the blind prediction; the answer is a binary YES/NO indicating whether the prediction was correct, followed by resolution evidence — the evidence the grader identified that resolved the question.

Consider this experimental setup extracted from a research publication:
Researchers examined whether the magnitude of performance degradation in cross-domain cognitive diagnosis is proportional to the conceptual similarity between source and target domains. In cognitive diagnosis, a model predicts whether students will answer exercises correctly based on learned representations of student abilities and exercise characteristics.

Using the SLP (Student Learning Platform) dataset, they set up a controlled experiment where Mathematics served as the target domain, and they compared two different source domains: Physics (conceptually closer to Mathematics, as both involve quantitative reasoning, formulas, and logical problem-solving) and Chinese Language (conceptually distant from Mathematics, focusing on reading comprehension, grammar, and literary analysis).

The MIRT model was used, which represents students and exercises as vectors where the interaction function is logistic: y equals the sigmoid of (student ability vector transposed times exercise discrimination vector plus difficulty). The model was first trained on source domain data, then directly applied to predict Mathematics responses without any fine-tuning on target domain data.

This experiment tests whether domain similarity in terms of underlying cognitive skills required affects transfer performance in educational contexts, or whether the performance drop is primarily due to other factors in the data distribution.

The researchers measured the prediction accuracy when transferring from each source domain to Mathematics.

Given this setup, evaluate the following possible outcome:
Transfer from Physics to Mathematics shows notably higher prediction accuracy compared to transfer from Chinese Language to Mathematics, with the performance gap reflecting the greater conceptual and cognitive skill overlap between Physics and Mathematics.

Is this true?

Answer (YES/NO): YES